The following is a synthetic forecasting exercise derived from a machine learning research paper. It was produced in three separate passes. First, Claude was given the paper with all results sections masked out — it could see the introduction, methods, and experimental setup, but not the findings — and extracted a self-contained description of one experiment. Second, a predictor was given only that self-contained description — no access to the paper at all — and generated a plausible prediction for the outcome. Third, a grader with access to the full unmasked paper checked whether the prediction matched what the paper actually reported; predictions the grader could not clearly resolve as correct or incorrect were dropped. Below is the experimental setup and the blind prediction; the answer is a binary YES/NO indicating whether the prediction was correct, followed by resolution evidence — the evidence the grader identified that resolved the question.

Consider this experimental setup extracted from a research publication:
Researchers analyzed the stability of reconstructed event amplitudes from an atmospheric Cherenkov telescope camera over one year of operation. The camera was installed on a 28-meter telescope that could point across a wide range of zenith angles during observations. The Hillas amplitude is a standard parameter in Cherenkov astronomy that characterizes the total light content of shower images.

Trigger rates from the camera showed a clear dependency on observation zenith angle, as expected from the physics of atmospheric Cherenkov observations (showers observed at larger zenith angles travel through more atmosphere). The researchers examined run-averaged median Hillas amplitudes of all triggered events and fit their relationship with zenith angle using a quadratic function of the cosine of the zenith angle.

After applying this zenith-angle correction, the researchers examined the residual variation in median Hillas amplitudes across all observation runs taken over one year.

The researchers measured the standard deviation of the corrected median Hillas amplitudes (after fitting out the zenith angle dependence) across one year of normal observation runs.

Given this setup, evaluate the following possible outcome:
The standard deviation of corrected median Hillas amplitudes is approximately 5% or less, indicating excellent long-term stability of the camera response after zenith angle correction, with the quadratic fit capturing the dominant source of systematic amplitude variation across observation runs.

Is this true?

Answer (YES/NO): YES